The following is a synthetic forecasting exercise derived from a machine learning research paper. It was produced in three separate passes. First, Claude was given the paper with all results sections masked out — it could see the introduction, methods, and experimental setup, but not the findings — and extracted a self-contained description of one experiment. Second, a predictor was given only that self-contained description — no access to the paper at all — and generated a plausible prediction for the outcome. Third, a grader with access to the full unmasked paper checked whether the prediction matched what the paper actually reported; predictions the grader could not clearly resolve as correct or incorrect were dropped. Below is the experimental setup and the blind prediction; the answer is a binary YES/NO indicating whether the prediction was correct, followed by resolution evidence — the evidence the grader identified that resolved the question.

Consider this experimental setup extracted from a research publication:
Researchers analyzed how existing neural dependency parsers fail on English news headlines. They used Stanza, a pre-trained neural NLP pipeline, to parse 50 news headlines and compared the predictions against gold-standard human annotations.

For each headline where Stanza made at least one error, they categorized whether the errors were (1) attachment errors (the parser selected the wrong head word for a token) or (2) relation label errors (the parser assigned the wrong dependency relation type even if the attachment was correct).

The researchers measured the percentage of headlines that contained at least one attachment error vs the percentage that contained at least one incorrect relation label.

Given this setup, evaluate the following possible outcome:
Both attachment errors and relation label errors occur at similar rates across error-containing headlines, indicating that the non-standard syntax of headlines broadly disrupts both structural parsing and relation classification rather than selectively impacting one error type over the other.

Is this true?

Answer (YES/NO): YES